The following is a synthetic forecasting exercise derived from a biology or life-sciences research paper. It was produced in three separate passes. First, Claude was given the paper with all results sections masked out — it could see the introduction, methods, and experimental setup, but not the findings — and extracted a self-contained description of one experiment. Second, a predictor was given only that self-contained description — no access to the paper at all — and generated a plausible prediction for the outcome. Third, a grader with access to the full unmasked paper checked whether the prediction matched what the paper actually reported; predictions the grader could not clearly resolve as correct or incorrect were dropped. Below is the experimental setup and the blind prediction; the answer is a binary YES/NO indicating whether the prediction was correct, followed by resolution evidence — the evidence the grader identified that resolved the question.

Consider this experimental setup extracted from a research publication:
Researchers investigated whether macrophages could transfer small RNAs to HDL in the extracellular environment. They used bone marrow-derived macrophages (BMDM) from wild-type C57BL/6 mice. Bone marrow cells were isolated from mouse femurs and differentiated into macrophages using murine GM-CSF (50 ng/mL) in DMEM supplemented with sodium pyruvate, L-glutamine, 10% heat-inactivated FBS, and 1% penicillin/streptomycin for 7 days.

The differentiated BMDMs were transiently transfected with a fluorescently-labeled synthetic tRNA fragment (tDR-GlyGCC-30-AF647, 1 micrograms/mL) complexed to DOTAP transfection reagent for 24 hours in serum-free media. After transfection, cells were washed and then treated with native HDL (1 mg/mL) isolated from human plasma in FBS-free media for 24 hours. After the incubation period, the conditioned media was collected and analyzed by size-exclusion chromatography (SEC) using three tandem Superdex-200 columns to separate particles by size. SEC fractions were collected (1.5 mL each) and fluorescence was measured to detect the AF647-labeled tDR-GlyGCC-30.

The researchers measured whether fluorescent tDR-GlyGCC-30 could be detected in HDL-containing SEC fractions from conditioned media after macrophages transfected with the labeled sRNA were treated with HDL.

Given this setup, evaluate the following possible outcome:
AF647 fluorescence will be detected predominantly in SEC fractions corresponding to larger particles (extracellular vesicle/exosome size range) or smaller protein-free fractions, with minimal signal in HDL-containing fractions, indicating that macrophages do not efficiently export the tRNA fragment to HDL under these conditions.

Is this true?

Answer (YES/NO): NO